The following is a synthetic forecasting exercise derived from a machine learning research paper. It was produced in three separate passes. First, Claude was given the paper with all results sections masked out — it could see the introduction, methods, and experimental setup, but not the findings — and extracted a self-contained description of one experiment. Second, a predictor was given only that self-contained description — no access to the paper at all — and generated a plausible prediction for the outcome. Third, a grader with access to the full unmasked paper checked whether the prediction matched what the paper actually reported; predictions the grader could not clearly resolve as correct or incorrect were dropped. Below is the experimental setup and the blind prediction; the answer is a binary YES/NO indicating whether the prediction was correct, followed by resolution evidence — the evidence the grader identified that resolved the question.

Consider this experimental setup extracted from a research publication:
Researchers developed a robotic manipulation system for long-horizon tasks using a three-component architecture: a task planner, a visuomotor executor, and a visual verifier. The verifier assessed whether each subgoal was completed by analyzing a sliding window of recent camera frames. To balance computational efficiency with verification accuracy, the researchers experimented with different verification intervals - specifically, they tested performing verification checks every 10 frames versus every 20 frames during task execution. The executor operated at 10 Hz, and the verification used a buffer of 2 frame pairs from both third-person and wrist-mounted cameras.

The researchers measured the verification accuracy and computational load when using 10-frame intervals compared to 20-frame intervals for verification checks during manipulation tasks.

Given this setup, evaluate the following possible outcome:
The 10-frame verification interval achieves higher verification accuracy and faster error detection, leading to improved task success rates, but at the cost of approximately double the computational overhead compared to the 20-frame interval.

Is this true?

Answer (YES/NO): NO